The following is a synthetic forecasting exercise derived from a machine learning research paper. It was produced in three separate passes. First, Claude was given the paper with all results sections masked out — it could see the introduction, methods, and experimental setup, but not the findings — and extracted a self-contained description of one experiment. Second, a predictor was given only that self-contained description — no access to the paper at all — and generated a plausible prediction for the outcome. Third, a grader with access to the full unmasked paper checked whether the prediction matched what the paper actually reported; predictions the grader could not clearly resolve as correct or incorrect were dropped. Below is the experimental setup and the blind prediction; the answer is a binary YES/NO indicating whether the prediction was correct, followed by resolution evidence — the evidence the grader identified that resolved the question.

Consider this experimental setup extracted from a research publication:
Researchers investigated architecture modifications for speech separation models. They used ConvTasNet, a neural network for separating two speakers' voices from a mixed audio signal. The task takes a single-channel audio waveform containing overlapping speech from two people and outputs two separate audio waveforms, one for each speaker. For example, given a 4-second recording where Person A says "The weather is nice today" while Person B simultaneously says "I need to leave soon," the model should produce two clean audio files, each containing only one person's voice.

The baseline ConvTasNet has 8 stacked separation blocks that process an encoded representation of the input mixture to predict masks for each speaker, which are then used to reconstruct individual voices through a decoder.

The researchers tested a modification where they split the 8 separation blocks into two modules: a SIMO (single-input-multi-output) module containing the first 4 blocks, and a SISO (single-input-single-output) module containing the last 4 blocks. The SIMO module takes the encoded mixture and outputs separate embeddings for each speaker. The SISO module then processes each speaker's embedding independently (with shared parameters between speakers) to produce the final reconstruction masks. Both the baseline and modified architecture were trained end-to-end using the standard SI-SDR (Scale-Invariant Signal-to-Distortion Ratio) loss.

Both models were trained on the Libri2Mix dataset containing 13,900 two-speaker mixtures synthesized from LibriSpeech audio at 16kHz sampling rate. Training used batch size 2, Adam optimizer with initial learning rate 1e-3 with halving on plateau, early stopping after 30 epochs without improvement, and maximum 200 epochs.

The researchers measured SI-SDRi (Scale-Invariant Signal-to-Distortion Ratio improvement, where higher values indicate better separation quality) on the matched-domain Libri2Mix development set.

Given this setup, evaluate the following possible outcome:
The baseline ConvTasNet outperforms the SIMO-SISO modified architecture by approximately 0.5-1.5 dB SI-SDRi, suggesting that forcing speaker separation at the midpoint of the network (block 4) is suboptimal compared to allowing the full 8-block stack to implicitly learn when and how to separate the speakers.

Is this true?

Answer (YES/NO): NO